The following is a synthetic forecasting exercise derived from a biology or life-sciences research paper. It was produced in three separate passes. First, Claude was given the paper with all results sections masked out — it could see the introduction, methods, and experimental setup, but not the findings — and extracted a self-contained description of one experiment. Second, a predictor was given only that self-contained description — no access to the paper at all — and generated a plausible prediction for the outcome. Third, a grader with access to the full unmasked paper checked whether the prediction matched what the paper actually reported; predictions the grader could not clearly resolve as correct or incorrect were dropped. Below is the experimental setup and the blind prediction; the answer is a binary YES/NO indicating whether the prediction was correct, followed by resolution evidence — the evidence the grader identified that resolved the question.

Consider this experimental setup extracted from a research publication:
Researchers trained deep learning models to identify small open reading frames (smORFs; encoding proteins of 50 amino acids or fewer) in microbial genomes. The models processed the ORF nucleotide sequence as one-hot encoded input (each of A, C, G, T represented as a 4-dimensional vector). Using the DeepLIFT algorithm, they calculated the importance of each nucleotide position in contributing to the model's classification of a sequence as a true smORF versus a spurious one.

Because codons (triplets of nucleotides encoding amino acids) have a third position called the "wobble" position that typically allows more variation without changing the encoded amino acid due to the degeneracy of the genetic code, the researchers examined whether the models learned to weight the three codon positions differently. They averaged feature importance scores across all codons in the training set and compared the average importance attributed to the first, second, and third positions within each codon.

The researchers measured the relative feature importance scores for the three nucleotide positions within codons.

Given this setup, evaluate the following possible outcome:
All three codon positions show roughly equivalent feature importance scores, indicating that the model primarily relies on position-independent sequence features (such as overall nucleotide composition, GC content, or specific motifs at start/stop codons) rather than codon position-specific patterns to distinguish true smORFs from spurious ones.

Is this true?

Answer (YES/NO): NO